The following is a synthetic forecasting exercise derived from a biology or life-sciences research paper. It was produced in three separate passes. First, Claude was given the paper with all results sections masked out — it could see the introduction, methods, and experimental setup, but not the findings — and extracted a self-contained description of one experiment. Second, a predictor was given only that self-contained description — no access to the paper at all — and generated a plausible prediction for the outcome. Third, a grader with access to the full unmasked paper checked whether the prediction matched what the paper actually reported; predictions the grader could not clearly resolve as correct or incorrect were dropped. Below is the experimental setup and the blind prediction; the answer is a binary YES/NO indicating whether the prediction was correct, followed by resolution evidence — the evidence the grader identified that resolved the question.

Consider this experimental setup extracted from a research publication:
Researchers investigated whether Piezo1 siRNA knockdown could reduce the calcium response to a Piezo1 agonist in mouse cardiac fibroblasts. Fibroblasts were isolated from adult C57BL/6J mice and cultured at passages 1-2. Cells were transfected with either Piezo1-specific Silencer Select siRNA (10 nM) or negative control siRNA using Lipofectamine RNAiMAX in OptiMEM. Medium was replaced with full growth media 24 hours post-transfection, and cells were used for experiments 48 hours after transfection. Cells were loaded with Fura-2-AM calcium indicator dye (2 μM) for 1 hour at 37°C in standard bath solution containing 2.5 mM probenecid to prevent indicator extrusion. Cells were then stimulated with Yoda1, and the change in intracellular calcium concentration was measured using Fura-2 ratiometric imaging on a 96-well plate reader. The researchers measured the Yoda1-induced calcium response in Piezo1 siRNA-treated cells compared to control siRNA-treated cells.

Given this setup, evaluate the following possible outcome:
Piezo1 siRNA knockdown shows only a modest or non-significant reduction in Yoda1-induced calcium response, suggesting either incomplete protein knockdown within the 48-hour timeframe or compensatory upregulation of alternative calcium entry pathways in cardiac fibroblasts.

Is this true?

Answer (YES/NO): NO